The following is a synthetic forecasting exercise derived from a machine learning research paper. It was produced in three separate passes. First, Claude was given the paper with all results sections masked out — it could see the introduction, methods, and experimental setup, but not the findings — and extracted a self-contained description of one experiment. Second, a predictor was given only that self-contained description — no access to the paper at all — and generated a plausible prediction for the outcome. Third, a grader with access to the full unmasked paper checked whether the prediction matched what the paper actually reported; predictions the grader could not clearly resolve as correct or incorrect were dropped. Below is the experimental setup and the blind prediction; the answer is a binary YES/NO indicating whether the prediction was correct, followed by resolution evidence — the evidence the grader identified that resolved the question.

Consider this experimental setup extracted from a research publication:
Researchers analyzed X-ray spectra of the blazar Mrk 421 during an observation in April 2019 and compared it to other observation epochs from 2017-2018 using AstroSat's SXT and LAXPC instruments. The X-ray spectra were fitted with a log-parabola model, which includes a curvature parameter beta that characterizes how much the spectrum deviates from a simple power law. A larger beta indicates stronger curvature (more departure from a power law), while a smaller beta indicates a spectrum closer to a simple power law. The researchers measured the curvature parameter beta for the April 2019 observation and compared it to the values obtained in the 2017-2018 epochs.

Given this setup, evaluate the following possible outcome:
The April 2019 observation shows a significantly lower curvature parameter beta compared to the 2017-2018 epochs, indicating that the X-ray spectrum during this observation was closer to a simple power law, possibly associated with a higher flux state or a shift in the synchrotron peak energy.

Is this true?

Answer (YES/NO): YES